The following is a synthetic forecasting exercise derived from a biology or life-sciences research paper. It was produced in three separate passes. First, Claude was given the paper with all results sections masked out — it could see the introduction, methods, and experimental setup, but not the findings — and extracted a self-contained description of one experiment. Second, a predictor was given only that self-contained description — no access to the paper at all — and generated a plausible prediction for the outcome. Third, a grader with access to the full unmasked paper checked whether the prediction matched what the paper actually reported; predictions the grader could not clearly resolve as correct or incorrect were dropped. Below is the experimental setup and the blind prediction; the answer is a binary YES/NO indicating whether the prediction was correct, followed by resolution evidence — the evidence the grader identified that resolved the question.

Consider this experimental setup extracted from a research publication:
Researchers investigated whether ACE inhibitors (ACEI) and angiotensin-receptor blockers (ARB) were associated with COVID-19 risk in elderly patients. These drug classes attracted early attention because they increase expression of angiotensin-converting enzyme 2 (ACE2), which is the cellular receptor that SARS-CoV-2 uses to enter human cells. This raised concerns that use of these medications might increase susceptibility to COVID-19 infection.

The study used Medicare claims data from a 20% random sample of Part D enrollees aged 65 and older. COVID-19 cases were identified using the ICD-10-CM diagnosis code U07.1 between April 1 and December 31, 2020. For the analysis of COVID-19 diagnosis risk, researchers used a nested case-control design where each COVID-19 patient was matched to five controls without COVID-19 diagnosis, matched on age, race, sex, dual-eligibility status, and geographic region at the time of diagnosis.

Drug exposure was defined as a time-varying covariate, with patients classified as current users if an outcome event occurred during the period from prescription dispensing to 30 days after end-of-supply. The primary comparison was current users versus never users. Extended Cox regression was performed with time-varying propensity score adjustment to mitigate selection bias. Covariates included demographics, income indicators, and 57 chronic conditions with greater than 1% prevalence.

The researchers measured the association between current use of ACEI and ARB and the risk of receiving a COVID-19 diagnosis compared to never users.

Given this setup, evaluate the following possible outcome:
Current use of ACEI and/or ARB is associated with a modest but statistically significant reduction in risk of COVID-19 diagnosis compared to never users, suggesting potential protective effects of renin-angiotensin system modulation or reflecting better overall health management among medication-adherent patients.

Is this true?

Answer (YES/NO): YES